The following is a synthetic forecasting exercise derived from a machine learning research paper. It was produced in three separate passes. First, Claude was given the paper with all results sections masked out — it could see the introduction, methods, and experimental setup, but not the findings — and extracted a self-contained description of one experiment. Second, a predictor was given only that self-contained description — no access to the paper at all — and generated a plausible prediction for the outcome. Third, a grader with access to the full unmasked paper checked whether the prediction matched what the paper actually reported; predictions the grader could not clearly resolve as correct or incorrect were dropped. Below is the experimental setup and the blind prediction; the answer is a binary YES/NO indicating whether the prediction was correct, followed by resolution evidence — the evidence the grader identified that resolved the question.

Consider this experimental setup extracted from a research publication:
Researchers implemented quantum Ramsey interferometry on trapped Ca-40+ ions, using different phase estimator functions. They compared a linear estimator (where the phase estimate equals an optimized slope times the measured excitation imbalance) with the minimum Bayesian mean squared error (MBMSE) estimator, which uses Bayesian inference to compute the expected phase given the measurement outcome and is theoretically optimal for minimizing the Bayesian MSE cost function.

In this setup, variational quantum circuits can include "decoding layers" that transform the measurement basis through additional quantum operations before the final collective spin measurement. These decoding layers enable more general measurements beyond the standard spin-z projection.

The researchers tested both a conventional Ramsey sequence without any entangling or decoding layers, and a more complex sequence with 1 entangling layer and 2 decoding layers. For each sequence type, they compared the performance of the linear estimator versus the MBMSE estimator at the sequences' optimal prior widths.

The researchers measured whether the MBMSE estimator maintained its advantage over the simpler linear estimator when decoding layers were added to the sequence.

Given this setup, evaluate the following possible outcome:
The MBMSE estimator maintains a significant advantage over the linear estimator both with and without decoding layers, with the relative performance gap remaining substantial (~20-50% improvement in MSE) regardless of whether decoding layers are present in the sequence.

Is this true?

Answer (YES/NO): NO